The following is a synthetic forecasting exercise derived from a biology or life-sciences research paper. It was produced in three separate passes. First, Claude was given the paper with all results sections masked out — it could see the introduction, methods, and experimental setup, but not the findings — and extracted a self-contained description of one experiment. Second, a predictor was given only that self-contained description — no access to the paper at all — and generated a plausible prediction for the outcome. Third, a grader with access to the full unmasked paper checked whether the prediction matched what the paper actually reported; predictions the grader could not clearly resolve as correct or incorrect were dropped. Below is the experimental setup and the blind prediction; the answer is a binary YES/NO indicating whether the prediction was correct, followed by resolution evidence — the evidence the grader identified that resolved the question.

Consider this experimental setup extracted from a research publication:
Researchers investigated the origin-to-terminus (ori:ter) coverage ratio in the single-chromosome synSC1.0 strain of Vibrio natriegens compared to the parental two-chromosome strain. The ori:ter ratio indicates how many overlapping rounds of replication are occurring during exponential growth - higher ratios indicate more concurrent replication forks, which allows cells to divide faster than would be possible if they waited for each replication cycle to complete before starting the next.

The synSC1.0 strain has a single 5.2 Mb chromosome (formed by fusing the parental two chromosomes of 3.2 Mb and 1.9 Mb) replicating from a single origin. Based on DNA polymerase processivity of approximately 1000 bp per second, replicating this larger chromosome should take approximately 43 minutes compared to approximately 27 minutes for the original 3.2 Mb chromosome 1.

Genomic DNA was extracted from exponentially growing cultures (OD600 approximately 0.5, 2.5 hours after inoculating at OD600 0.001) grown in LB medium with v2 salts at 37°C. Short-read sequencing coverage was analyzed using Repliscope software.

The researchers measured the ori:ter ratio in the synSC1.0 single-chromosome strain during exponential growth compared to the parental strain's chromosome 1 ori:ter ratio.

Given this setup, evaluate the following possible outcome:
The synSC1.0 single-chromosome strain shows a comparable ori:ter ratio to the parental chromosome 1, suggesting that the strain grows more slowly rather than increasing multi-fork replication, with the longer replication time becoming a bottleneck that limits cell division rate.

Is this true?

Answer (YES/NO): NO